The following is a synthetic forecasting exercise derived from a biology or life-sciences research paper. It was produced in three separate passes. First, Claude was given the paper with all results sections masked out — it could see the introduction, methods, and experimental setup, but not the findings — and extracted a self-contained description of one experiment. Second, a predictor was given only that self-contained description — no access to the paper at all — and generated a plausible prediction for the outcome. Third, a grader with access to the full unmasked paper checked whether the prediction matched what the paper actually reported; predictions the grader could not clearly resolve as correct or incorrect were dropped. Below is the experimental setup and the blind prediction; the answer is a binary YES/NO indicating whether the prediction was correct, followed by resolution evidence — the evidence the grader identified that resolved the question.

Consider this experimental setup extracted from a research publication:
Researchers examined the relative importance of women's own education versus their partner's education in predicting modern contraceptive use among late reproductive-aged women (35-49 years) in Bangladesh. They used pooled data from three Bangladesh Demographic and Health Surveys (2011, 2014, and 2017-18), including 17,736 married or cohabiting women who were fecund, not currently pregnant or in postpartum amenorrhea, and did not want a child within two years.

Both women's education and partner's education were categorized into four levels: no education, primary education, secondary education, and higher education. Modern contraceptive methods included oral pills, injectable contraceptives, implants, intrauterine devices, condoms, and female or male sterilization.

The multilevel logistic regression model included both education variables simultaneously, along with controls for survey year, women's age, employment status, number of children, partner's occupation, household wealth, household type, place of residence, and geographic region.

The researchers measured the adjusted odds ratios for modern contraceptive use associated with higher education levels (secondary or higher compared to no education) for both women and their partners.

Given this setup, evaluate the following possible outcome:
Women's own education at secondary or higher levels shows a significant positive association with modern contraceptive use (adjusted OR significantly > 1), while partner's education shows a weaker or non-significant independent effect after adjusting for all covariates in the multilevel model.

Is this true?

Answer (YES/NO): NO